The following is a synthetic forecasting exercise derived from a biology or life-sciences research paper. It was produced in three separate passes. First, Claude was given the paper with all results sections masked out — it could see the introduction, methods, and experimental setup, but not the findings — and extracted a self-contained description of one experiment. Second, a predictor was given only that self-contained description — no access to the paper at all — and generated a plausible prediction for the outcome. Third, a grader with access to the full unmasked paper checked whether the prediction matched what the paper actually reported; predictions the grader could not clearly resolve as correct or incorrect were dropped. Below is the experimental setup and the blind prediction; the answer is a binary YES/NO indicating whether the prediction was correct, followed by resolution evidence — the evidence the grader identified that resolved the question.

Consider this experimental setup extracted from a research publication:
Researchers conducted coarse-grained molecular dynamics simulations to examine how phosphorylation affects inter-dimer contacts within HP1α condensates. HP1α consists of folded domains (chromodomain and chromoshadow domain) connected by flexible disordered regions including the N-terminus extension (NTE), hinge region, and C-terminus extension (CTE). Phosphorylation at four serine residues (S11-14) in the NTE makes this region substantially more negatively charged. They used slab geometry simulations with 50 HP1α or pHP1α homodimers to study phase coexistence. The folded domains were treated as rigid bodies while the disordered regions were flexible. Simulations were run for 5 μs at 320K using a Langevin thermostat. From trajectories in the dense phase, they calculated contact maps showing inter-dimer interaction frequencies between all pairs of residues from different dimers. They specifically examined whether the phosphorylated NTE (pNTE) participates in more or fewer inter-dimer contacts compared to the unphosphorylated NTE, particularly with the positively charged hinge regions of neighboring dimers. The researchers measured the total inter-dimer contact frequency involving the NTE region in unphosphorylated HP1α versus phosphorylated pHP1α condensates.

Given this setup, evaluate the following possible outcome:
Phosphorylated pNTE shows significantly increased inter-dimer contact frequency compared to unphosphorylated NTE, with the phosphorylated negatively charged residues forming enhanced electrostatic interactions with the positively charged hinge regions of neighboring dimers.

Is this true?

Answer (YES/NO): YES